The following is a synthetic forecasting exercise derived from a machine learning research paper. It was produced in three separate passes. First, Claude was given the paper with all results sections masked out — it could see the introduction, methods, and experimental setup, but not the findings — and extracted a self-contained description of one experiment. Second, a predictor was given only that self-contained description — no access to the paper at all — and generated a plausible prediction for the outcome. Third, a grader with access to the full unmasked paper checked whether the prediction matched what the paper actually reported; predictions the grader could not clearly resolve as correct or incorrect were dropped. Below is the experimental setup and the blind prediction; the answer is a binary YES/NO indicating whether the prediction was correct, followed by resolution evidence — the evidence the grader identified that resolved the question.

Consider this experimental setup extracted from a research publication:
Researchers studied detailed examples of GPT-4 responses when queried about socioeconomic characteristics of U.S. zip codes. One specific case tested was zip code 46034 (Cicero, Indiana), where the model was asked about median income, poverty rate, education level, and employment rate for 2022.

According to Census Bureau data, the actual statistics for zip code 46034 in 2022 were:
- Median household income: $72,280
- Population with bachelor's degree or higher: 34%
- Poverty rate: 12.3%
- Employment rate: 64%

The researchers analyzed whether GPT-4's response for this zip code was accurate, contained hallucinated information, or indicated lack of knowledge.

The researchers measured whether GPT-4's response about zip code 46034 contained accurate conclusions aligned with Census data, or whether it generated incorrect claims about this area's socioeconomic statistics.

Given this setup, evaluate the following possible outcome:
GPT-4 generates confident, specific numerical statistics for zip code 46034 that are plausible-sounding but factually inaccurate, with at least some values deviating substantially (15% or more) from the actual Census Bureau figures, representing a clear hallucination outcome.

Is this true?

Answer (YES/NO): YES